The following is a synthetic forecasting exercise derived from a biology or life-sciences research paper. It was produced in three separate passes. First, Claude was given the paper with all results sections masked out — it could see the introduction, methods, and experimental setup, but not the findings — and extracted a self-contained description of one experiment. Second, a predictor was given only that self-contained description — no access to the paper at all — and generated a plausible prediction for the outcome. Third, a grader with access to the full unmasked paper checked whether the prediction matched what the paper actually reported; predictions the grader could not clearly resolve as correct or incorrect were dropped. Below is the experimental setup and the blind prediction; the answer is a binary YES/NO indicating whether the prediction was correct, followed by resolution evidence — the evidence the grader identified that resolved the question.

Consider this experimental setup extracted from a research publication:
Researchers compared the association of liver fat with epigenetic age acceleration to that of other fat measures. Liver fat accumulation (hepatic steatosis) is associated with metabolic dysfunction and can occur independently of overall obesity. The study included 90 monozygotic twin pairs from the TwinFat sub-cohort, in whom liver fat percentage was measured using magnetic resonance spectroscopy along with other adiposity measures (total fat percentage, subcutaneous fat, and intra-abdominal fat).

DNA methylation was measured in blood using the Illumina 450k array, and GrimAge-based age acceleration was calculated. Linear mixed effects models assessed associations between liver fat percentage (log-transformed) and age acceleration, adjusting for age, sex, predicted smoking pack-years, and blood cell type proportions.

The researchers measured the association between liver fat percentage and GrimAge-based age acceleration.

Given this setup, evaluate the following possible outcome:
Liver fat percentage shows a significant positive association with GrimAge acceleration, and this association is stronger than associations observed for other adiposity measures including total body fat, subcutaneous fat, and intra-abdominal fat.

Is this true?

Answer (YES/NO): NO